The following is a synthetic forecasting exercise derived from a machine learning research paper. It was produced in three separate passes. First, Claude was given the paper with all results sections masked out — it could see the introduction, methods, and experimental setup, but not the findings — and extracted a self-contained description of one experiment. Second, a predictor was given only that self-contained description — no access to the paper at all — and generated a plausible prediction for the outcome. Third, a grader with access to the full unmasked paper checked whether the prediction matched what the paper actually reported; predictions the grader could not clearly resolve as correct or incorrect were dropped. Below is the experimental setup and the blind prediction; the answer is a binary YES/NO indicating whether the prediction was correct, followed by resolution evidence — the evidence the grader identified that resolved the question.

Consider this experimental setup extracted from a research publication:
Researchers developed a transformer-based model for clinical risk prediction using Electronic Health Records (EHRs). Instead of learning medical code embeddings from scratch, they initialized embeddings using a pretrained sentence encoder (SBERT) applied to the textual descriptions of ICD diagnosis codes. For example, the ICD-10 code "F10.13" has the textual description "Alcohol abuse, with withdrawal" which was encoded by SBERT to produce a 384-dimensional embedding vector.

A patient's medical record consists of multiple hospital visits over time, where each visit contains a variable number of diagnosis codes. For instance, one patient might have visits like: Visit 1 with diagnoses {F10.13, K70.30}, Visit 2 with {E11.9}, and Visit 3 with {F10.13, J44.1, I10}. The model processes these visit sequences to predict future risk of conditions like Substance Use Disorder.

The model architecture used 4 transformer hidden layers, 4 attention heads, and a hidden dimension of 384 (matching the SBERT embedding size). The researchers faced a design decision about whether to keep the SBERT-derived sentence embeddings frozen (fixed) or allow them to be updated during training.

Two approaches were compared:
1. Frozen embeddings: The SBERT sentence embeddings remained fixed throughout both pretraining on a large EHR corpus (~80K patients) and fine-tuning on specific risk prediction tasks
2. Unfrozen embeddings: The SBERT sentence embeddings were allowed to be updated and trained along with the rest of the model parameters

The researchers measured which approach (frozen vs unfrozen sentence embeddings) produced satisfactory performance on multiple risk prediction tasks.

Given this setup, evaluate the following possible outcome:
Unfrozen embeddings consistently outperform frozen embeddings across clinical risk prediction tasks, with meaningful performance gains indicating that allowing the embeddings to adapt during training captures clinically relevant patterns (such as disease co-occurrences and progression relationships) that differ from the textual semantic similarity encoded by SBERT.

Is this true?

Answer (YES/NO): NO